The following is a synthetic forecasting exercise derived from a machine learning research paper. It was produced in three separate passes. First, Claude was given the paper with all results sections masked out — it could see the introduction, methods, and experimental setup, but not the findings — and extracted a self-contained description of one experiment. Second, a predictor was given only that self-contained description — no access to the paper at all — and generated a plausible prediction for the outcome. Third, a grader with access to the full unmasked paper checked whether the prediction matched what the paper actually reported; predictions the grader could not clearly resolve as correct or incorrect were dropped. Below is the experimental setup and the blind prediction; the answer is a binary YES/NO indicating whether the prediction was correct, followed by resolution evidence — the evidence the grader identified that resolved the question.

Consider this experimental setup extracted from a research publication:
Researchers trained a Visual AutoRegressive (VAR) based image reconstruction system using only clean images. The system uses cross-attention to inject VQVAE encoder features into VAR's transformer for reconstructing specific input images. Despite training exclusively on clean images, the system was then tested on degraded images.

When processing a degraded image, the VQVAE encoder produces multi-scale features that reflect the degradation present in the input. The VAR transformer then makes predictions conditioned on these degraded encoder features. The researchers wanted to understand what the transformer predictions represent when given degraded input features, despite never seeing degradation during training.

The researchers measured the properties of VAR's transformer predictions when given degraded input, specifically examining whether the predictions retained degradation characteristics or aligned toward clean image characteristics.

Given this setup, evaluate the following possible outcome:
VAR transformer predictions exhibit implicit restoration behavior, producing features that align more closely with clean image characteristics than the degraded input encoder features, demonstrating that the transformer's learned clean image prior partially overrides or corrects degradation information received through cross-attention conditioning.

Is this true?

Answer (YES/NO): YES